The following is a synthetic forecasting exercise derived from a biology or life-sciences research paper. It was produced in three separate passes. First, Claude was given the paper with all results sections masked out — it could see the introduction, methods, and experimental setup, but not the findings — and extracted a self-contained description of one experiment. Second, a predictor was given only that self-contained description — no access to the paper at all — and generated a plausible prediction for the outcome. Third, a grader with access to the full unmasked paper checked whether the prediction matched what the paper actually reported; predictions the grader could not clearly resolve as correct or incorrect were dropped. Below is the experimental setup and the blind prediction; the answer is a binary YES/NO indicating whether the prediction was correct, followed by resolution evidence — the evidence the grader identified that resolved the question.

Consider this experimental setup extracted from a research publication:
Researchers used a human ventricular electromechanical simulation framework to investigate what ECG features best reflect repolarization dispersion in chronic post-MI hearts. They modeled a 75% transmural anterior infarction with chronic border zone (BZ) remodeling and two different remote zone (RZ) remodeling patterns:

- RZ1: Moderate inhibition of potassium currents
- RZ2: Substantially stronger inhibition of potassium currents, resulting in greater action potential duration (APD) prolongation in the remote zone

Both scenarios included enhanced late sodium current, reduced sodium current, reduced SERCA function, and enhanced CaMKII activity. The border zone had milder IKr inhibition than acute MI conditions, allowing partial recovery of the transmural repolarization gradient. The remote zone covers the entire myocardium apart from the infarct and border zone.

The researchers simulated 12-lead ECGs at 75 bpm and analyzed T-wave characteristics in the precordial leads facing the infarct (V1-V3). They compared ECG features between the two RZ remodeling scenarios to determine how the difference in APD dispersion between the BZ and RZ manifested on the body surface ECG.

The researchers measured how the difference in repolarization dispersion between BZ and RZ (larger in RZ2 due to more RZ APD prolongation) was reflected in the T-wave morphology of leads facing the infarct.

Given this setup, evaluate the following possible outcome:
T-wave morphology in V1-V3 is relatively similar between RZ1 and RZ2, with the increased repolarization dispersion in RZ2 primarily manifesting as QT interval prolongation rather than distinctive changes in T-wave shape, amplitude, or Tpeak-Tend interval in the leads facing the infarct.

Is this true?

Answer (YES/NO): NO